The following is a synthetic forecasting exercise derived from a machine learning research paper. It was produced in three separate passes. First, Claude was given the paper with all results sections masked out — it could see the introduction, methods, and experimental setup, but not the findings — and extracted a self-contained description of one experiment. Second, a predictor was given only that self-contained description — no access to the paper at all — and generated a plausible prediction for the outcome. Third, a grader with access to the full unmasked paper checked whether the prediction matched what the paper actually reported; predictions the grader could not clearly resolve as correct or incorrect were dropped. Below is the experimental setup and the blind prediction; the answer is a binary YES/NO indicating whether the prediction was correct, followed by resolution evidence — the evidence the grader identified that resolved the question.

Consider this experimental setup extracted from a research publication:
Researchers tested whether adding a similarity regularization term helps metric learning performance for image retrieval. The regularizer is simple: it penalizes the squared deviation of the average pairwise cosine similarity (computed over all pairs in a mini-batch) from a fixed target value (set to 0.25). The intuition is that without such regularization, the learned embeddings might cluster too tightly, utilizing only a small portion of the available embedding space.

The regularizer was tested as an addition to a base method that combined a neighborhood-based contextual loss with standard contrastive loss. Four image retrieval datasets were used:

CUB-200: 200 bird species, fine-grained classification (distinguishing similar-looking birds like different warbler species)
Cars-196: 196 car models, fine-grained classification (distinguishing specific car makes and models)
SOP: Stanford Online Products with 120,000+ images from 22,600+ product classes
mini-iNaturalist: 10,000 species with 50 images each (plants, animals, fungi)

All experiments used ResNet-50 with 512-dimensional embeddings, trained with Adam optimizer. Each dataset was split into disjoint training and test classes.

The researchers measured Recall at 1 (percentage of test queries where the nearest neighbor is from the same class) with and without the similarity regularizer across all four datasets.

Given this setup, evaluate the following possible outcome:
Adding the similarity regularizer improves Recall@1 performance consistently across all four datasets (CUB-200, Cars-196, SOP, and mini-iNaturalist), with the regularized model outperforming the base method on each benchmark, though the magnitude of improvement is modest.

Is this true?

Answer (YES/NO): NO